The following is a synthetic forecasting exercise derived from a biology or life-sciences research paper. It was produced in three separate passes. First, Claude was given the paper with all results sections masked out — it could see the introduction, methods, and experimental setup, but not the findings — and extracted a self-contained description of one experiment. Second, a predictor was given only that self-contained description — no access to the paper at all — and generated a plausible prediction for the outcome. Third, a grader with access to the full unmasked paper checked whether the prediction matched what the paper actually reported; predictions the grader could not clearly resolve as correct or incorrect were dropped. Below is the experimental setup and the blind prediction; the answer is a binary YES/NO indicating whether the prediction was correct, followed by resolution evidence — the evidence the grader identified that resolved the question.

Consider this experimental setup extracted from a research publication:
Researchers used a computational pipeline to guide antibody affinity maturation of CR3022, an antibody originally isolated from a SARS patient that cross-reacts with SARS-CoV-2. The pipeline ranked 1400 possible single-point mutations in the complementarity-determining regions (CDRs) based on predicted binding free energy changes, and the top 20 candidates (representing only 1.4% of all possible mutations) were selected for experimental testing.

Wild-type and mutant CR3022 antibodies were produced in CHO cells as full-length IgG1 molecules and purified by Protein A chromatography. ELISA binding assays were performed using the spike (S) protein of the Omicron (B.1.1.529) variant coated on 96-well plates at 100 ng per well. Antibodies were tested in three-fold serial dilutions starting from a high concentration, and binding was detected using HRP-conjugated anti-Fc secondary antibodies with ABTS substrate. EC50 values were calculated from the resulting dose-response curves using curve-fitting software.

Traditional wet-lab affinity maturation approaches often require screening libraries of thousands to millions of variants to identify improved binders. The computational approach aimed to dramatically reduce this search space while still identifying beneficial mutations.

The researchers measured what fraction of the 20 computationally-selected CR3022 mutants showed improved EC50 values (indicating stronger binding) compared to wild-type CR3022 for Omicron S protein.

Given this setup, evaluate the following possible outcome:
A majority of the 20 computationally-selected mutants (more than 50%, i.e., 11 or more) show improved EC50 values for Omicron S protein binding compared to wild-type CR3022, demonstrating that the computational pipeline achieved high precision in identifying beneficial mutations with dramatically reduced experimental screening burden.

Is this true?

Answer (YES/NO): NO